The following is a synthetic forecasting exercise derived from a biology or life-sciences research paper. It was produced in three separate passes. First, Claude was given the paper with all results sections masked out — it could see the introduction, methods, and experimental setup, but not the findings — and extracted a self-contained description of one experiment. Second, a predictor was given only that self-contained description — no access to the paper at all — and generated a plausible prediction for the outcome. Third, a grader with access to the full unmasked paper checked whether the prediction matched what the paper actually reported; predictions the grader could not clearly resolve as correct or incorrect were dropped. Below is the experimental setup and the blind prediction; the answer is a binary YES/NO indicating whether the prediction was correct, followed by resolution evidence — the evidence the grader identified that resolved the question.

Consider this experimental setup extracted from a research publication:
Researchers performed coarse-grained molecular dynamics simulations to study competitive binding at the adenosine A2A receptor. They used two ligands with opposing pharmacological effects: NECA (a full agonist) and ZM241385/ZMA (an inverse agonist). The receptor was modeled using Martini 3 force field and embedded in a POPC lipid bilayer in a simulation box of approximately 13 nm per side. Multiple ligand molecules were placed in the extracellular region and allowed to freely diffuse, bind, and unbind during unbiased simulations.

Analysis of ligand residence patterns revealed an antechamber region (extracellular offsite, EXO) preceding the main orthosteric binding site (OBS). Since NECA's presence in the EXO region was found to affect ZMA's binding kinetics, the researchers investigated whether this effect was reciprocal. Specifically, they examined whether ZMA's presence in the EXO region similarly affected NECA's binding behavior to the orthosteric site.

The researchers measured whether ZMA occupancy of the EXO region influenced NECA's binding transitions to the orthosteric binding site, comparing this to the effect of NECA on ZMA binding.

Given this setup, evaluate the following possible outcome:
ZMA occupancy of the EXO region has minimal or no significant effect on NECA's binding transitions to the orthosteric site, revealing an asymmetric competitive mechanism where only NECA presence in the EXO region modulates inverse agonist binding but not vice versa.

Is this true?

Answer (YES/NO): YES